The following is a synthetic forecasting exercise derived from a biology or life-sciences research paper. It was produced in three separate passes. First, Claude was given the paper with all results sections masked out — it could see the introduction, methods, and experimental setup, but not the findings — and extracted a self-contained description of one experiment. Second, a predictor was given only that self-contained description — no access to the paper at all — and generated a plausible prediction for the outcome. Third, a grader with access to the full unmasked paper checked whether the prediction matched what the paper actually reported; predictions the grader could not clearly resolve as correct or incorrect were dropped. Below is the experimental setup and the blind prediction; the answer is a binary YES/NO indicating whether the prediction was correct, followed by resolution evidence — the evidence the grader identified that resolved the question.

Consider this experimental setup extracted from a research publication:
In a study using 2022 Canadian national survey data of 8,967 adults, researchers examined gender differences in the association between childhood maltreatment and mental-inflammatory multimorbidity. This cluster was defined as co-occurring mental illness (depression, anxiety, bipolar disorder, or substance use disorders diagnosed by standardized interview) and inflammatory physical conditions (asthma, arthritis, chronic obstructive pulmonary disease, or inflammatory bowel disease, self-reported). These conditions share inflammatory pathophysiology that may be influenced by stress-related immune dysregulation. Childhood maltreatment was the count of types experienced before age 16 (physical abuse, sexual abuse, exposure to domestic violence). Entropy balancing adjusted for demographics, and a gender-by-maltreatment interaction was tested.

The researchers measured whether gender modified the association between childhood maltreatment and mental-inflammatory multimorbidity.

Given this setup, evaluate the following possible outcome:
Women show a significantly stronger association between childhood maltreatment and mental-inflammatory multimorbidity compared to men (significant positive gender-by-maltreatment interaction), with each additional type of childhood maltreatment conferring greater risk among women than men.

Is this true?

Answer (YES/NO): NO